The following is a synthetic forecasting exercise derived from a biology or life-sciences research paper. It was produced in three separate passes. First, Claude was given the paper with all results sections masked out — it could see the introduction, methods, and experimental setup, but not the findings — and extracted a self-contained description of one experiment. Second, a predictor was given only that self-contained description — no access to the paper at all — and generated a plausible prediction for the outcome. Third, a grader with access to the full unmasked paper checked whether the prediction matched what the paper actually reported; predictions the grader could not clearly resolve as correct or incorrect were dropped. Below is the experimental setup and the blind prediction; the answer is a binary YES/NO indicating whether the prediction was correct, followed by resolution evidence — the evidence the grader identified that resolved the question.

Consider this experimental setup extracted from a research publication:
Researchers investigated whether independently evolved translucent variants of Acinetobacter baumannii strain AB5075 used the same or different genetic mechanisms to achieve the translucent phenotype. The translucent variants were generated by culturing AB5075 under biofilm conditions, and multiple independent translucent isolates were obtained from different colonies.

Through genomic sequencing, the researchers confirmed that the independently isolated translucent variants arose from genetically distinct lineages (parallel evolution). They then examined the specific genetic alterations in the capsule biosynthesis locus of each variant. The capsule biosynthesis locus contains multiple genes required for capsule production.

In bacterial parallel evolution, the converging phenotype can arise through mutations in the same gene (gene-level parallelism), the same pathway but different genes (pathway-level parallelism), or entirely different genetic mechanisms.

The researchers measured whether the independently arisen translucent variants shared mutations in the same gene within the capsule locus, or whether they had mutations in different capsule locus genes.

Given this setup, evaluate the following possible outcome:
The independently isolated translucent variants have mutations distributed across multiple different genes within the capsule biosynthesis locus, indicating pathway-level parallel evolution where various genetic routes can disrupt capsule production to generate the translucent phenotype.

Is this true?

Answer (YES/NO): NO